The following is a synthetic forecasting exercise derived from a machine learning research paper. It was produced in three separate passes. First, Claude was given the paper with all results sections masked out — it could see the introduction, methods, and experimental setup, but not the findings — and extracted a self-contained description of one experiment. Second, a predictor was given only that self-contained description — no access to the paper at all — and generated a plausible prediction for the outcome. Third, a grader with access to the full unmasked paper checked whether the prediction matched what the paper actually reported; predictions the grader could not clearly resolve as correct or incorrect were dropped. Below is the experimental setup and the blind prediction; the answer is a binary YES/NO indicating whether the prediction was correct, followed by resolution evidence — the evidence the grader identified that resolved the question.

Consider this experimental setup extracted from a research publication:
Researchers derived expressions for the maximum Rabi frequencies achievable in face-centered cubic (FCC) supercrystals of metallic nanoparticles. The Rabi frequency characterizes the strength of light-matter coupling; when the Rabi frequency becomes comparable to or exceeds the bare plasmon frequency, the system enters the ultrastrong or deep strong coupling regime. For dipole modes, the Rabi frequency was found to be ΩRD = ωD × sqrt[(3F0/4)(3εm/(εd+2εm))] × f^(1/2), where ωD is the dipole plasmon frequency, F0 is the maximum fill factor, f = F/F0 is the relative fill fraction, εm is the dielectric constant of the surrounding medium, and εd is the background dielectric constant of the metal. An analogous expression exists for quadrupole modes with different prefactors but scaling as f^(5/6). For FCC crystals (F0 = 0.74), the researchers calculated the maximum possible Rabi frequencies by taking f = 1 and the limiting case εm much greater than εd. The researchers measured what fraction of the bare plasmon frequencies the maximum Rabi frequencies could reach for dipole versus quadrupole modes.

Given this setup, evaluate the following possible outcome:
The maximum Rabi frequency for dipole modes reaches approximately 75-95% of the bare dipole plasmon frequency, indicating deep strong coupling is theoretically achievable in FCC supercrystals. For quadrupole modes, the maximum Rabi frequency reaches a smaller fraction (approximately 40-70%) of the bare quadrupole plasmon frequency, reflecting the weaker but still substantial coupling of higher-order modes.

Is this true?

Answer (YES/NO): NO